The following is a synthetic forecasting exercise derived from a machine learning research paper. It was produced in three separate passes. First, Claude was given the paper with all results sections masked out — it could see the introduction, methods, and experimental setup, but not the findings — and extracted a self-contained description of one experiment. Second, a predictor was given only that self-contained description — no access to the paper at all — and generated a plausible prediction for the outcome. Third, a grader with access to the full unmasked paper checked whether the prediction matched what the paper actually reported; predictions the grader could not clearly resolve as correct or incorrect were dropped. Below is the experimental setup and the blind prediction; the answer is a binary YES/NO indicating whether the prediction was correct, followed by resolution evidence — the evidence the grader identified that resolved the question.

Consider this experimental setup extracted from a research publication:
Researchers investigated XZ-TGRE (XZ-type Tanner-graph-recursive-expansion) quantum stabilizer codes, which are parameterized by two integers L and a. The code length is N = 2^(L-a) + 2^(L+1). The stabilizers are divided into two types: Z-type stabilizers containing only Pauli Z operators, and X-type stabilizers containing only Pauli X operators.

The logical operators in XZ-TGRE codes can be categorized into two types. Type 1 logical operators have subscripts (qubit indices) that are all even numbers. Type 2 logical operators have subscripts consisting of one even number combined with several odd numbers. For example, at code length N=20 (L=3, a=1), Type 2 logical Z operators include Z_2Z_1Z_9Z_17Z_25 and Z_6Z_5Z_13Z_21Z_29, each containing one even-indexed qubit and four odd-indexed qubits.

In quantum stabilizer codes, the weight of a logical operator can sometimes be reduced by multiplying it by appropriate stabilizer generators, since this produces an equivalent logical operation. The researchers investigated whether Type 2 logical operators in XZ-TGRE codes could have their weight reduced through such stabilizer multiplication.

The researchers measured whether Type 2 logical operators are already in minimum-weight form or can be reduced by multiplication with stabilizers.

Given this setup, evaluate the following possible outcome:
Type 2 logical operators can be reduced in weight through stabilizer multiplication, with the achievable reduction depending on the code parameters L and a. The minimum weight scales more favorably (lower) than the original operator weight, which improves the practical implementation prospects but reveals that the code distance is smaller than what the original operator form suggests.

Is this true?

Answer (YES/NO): NO